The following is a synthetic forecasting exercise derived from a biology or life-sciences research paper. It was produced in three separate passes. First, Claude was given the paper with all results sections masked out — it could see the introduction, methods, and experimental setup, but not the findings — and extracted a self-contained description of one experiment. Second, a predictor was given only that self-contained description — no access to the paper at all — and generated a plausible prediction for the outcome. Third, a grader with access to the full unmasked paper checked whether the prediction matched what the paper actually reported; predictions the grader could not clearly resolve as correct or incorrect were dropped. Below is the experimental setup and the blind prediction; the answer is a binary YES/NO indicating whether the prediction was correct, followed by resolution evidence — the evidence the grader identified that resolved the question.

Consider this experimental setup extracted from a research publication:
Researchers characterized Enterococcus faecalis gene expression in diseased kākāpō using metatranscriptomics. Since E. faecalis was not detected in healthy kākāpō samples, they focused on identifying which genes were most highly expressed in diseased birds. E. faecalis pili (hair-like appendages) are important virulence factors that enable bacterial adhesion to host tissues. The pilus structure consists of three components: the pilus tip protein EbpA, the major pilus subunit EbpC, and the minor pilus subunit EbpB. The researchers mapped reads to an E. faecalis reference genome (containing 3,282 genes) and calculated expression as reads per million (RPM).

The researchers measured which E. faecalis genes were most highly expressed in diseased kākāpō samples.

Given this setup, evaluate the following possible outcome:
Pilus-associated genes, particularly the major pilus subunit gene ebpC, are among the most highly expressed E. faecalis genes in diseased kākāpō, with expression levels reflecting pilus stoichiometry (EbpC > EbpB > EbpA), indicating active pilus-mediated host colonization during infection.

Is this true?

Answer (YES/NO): NO